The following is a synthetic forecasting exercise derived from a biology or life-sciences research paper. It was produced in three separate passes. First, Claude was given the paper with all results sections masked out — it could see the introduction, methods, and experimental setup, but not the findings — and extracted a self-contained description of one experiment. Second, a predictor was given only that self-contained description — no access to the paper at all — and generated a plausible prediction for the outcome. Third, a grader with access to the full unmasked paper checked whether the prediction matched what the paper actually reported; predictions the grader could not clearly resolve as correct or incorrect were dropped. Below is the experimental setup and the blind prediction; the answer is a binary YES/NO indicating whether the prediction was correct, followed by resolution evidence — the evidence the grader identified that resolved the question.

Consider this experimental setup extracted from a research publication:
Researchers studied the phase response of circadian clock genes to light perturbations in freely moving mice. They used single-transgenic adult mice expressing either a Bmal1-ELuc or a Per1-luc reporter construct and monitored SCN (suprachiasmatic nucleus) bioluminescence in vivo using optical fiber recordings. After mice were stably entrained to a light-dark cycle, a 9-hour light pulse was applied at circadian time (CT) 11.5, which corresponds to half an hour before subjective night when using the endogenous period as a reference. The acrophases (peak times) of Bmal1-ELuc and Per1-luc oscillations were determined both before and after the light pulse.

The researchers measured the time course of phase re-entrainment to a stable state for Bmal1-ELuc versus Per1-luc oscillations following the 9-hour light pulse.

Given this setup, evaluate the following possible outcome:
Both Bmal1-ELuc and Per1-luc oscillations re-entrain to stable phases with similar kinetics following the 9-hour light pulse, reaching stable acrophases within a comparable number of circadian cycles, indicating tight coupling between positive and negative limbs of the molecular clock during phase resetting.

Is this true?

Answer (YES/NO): NO